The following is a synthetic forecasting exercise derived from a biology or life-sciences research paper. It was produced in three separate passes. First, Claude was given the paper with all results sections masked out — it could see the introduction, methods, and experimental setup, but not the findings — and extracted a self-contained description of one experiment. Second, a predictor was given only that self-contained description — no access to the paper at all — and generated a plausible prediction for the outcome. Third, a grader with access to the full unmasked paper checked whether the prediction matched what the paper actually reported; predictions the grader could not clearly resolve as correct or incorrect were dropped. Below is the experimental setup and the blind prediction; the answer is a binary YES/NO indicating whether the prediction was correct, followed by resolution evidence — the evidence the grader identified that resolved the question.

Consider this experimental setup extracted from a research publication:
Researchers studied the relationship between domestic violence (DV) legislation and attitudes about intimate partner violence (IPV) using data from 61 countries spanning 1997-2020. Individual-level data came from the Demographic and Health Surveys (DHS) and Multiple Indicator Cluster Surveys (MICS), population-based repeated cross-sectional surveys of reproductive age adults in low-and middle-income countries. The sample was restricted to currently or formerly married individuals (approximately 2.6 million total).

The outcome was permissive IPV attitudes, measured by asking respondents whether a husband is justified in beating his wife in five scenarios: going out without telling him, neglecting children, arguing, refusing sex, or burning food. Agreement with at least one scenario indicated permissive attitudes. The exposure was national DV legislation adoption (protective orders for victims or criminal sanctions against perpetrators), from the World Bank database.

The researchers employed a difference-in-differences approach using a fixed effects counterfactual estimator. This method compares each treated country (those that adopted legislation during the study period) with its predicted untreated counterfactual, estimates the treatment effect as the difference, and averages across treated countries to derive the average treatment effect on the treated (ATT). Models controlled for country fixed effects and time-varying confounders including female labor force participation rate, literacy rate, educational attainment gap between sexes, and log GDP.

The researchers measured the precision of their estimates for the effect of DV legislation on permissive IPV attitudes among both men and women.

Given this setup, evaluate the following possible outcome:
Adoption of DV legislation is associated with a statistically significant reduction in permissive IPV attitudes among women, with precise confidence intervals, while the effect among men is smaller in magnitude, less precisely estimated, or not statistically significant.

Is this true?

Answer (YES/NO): NO